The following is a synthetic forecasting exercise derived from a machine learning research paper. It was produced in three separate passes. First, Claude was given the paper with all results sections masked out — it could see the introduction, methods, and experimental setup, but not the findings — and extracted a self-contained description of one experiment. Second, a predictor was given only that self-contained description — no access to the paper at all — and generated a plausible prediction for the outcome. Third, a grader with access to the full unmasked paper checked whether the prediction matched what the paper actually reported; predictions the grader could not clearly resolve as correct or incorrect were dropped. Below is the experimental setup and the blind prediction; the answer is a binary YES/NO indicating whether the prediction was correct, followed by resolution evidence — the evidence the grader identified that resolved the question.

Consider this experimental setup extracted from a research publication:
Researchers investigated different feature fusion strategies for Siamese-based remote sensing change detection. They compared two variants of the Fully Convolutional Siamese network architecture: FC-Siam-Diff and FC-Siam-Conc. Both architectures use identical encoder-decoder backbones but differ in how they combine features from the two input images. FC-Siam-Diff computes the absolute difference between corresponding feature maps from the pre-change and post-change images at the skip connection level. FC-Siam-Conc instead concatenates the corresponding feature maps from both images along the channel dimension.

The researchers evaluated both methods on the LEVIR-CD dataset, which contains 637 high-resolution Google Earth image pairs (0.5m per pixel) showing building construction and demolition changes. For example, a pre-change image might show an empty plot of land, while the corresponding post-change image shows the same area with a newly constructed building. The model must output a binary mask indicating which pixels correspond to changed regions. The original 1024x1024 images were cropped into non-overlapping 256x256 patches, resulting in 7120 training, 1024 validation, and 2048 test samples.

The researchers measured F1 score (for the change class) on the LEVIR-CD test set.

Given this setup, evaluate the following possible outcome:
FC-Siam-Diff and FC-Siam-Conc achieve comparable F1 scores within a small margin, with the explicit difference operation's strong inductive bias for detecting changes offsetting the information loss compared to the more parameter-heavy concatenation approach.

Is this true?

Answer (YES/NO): NO